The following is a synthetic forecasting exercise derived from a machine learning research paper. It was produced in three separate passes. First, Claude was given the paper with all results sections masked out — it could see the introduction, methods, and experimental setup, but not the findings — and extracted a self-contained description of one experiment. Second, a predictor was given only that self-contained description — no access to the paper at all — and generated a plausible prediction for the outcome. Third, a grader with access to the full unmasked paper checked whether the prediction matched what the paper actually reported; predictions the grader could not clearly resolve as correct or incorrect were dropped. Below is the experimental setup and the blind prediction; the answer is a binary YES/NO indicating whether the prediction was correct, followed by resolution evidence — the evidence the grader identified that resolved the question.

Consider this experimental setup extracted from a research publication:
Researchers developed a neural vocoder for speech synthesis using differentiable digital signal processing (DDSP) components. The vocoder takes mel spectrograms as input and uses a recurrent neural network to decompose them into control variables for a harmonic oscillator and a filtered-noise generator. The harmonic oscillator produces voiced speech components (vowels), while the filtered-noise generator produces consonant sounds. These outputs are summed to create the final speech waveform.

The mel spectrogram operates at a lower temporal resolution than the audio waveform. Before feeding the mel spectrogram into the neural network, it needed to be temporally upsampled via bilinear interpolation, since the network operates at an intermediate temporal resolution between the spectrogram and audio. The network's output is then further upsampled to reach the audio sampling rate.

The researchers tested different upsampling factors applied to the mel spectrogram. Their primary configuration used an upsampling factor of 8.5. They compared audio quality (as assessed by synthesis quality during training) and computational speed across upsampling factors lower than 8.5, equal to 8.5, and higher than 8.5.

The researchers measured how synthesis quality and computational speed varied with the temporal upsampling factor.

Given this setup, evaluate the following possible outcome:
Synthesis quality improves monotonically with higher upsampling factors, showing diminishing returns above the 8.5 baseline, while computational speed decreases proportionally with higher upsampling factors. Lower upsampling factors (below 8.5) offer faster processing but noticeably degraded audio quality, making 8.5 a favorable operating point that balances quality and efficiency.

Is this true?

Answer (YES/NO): NO